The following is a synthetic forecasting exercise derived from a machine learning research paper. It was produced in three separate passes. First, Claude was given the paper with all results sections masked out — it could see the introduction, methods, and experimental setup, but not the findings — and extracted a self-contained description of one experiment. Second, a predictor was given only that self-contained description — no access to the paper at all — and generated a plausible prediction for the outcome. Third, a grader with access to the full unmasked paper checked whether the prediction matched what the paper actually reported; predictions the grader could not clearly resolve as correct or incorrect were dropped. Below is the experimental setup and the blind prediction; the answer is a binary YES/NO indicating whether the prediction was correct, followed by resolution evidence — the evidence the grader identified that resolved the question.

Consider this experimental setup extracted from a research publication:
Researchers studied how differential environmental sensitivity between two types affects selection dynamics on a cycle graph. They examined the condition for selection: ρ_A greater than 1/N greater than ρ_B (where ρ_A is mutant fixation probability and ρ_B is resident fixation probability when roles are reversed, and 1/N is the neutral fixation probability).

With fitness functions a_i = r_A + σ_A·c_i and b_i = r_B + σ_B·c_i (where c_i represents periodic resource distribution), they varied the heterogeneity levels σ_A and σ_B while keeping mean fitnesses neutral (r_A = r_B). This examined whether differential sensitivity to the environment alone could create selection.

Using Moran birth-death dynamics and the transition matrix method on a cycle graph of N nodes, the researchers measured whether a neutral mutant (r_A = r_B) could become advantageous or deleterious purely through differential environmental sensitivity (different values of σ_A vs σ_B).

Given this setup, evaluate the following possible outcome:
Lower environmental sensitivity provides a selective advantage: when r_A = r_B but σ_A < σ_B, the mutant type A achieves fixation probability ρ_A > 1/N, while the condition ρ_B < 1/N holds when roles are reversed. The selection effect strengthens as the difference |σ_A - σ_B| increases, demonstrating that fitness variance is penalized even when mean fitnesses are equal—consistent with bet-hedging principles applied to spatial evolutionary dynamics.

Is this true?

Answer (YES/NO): YES